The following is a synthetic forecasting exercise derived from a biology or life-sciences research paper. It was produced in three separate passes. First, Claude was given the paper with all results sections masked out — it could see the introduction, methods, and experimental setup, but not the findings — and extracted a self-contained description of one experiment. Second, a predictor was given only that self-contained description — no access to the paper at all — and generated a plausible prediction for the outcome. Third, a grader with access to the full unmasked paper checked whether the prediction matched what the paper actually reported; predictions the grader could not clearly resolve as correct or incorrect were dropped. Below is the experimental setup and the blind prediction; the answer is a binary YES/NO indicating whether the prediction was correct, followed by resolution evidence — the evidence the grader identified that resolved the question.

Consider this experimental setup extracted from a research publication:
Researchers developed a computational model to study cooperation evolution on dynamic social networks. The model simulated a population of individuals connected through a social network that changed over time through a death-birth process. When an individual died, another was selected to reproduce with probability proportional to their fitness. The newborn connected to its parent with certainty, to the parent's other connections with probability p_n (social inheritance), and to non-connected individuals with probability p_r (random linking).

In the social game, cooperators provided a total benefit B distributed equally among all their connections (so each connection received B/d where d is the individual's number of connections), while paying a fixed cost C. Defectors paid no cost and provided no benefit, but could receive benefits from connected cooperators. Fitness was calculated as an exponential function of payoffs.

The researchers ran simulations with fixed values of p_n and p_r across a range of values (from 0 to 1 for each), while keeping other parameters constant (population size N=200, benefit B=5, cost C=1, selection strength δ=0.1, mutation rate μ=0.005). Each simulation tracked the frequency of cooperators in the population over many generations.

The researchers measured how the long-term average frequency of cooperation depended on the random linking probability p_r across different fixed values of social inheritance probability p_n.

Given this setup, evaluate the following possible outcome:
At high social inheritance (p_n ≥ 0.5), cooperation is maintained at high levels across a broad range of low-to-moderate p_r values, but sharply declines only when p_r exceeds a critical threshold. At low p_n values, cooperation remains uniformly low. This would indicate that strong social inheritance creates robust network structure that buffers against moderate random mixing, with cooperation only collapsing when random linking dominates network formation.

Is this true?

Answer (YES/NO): NO